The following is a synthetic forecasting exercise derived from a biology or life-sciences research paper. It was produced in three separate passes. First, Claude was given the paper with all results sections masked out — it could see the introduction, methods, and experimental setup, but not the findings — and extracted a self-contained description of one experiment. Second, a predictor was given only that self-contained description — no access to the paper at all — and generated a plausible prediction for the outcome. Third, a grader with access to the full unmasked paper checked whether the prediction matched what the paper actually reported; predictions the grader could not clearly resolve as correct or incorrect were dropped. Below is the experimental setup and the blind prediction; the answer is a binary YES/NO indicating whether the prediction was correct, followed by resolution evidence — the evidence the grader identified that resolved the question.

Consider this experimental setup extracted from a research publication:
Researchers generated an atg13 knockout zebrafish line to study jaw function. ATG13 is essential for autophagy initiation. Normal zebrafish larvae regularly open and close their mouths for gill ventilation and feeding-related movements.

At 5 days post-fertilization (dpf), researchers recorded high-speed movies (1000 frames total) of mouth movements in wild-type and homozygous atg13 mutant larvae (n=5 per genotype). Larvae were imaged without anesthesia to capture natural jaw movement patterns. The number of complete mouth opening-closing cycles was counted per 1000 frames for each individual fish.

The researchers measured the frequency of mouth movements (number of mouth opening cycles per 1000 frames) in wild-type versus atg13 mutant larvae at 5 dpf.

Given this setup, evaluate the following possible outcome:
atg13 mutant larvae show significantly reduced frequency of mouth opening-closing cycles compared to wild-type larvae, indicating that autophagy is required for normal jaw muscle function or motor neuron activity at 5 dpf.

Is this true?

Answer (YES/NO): NO